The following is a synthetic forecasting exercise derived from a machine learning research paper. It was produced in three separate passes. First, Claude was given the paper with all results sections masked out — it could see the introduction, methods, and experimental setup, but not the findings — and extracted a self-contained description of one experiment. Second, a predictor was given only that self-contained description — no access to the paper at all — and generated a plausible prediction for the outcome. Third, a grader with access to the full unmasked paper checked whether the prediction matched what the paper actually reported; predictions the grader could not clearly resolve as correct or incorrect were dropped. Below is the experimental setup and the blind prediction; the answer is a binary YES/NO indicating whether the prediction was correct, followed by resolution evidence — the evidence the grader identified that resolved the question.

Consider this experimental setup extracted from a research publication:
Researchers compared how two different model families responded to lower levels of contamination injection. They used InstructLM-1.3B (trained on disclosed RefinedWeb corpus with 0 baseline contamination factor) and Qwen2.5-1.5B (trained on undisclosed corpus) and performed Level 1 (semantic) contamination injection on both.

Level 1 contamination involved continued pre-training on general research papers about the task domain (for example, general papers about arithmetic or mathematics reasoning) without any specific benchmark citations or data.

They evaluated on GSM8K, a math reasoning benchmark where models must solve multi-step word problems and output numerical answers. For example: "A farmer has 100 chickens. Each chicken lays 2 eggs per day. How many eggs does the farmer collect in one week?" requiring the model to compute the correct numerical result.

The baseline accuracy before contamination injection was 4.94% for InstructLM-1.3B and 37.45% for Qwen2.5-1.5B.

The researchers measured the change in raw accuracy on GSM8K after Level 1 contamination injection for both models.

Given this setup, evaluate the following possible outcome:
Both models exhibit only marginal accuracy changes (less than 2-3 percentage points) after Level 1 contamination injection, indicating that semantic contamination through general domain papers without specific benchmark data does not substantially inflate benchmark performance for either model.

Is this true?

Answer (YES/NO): YES